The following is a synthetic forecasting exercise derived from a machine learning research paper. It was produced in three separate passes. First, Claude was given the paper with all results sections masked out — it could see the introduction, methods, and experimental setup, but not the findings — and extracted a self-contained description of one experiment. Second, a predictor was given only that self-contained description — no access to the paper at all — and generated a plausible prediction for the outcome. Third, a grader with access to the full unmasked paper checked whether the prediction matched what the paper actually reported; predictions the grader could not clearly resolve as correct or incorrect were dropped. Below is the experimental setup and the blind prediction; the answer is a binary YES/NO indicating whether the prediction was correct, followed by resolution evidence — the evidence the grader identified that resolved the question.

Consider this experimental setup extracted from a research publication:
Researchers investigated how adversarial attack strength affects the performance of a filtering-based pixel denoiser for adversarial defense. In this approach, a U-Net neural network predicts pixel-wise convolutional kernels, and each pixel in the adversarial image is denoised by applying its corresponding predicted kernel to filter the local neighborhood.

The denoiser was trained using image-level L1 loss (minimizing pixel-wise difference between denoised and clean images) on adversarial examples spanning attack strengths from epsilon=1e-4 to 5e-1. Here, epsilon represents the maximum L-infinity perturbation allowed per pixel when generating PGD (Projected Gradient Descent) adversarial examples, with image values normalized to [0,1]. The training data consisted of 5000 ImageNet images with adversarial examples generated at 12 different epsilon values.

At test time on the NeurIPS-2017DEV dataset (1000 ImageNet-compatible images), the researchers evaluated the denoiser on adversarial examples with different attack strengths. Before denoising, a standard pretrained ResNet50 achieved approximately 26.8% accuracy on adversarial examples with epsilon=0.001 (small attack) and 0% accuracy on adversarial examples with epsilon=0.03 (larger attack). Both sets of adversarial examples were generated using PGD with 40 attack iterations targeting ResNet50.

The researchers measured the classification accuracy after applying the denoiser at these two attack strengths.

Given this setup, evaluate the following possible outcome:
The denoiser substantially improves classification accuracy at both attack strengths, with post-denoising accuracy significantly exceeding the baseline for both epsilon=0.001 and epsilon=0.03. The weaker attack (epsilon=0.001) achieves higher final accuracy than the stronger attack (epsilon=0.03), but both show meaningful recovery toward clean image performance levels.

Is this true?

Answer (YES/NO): NO